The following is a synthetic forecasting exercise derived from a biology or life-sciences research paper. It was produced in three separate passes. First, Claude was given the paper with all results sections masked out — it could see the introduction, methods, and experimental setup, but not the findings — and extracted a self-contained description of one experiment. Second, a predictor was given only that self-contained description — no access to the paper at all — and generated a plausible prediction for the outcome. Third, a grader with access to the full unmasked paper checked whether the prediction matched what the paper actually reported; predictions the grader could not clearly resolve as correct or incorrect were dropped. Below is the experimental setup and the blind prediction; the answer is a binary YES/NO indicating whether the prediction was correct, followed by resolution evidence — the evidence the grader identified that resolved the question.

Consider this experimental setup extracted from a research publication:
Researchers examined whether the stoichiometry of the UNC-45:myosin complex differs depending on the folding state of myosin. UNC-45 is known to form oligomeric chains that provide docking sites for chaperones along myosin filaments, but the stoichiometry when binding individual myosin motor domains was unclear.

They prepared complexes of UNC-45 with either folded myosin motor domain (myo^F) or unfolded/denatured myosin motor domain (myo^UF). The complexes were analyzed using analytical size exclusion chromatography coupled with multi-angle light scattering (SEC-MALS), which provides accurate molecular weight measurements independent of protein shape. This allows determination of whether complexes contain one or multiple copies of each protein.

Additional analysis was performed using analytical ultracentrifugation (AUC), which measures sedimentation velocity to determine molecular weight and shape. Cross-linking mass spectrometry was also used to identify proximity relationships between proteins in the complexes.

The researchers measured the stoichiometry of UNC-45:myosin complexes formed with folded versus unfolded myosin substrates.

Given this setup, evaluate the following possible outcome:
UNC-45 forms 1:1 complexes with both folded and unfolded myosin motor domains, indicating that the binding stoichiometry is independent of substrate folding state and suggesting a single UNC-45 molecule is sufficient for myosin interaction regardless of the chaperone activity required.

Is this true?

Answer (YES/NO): YES